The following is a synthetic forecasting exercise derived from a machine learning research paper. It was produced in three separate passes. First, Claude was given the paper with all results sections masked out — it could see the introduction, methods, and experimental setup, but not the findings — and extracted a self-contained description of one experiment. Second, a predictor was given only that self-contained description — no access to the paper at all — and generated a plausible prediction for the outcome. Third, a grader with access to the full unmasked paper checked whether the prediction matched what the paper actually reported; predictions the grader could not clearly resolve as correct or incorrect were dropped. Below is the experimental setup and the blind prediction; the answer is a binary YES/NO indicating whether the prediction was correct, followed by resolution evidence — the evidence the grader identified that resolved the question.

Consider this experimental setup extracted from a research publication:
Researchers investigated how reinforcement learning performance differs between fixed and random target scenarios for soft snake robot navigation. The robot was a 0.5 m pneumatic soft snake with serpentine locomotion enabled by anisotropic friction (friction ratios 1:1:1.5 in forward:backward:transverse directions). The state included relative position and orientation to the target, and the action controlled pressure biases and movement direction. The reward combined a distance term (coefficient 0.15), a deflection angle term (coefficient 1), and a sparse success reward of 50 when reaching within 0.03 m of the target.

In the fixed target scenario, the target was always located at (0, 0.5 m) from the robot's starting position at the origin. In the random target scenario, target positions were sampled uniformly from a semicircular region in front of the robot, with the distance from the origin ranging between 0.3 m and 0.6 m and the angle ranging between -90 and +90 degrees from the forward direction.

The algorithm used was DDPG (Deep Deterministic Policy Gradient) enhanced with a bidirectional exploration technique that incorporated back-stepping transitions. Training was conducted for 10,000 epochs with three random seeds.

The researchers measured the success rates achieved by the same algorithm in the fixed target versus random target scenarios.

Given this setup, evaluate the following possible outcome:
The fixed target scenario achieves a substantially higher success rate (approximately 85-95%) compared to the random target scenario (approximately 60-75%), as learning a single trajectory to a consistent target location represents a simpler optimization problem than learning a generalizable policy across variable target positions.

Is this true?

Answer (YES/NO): NO